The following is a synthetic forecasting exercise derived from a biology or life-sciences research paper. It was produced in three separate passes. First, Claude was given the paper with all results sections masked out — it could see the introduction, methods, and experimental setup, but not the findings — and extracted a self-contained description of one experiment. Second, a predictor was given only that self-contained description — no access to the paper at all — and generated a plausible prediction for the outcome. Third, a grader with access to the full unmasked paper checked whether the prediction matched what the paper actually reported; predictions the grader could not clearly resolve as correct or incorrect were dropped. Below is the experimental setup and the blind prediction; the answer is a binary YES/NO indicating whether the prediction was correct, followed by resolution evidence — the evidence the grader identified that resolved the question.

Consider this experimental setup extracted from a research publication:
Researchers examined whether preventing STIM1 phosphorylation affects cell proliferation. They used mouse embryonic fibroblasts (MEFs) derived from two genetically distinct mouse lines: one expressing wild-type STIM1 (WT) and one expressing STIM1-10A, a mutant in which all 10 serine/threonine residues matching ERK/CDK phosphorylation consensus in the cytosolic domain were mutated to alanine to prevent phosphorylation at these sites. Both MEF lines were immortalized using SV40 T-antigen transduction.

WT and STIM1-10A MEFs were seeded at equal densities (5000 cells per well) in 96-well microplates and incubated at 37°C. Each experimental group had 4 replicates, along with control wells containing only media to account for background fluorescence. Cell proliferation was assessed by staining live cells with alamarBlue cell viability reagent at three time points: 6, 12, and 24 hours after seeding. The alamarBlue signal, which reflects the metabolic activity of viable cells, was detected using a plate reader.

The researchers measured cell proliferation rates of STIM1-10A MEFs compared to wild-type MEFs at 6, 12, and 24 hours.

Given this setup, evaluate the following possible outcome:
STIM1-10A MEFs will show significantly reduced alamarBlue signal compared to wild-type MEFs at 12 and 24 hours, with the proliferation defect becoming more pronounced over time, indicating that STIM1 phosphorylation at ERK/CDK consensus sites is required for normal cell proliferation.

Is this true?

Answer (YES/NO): NO